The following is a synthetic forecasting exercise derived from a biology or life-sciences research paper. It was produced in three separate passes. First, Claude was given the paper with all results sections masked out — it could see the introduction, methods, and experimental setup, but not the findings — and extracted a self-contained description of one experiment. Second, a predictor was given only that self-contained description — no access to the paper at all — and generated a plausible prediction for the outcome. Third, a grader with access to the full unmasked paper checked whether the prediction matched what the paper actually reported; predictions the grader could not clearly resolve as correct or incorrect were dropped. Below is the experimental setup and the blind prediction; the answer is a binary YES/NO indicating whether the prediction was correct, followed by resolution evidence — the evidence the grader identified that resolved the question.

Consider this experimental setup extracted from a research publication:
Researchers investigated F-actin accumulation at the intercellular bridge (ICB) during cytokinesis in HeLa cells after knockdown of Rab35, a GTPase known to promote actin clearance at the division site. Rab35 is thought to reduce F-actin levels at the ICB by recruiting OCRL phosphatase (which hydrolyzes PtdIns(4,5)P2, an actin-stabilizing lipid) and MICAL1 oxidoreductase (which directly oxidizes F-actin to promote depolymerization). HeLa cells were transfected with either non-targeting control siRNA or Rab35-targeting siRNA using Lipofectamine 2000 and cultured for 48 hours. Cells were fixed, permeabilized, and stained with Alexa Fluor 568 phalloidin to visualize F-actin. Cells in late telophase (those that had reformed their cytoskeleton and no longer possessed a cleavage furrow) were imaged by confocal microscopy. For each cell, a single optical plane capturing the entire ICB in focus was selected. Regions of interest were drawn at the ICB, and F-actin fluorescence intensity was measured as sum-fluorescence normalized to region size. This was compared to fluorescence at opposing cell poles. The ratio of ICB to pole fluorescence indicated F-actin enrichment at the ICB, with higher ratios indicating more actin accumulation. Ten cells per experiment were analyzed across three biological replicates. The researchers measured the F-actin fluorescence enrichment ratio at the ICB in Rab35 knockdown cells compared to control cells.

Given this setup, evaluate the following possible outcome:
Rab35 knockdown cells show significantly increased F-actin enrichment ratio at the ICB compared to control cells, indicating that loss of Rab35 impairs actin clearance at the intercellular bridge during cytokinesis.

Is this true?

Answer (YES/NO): YES